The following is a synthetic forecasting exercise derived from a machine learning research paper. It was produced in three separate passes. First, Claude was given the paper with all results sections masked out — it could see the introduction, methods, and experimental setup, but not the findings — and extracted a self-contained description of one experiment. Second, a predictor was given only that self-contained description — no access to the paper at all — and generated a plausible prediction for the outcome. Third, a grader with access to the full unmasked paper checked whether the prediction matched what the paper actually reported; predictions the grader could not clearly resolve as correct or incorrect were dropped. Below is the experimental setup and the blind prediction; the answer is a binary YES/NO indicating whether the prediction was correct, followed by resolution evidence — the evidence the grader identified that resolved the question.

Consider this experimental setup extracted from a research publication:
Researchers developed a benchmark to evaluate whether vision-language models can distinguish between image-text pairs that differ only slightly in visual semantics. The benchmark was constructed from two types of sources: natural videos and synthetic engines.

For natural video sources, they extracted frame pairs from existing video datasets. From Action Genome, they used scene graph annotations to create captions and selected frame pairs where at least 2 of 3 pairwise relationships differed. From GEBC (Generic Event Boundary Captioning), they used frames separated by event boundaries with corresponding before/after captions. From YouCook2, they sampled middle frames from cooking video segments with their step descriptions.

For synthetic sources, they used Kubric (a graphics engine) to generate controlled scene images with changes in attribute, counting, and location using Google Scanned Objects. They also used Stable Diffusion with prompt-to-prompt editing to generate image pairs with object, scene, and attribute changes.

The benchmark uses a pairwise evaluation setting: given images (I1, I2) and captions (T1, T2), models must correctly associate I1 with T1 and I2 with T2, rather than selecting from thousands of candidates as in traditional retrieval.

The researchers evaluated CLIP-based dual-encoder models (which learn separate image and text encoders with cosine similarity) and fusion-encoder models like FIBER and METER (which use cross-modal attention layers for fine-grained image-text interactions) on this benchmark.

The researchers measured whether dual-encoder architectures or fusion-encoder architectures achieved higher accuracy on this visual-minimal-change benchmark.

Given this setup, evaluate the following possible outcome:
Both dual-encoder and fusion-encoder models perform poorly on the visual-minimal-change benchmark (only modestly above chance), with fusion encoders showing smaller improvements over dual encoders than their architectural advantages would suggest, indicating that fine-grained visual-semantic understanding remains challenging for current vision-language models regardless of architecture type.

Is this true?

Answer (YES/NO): NO